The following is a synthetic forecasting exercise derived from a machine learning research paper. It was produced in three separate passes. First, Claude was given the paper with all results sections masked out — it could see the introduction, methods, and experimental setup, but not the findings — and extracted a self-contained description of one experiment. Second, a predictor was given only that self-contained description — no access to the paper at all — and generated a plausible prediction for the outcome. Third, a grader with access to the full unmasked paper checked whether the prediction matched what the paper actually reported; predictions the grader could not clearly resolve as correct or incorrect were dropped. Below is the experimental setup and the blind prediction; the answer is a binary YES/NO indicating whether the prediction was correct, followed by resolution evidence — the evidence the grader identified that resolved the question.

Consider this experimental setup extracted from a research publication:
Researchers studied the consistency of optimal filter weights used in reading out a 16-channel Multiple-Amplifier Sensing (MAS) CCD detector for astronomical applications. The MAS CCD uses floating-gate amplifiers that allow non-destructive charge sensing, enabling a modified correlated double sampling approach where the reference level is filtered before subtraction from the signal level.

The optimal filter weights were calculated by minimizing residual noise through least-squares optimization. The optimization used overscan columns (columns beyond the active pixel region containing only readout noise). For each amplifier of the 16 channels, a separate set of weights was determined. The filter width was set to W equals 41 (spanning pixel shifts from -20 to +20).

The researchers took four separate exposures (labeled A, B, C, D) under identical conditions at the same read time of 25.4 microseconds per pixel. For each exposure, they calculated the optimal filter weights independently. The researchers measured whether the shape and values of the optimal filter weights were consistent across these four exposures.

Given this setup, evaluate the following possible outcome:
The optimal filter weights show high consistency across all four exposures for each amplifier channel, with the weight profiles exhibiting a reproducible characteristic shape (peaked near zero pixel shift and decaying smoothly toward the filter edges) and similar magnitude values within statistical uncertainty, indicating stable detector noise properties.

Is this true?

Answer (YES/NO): NO